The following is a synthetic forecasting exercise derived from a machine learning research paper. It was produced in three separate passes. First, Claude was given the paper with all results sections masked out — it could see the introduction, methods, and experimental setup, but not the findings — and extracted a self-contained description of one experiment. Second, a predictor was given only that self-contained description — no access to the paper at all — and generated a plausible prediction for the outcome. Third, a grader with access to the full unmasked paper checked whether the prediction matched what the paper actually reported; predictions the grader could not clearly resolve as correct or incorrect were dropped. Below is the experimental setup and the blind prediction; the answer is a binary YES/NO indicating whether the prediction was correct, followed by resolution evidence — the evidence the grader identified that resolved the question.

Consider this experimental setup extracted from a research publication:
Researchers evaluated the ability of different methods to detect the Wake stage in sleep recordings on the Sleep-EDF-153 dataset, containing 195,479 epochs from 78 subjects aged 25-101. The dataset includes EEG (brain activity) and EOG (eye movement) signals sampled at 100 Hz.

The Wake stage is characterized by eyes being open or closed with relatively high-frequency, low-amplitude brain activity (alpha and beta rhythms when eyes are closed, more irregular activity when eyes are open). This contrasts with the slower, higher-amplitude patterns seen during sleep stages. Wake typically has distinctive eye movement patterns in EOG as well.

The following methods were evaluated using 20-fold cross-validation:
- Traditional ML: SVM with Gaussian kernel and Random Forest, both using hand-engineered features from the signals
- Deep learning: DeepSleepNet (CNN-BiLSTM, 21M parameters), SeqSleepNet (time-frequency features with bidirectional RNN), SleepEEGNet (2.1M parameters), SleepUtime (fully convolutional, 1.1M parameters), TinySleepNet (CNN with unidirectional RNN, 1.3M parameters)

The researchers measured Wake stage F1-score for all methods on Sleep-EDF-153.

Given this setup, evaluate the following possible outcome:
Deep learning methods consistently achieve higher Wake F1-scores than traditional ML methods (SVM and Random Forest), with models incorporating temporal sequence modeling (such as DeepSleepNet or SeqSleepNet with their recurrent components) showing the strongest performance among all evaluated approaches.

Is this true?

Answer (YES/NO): NO